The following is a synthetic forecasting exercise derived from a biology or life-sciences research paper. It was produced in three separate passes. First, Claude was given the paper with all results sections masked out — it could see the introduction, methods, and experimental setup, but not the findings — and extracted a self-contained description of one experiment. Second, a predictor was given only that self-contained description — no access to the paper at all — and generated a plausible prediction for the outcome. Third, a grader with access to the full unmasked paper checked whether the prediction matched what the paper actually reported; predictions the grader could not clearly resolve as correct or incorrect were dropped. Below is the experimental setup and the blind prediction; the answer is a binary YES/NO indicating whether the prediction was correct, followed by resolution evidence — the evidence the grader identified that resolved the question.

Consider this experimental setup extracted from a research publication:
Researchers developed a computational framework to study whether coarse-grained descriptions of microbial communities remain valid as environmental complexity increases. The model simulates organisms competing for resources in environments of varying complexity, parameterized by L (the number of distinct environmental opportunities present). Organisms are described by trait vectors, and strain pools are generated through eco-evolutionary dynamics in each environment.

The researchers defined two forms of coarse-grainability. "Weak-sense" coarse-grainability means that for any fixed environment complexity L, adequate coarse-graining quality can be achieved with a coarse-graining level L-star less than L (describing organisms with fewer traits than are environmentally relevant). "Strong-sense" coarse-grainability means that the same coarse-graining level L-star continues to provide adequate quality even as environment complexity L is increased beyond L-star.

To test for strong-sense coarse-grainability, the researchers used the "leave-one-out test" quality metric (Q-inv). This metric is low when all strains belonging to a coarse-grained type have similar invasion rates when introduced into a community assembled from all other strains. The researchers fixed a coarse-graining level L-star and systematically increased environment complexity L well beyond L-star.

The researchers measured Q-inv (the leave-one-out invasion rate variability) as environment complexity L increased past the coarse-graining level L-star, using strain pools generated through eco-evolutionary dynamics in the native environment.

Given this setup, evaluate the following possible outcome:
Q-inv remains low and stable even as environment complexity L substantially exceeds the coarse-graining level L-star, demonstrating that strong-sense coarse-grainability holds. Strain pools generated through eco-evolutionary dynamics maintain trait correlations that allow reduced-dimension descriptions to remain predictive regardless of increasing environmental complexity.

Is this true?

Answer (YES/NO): YES